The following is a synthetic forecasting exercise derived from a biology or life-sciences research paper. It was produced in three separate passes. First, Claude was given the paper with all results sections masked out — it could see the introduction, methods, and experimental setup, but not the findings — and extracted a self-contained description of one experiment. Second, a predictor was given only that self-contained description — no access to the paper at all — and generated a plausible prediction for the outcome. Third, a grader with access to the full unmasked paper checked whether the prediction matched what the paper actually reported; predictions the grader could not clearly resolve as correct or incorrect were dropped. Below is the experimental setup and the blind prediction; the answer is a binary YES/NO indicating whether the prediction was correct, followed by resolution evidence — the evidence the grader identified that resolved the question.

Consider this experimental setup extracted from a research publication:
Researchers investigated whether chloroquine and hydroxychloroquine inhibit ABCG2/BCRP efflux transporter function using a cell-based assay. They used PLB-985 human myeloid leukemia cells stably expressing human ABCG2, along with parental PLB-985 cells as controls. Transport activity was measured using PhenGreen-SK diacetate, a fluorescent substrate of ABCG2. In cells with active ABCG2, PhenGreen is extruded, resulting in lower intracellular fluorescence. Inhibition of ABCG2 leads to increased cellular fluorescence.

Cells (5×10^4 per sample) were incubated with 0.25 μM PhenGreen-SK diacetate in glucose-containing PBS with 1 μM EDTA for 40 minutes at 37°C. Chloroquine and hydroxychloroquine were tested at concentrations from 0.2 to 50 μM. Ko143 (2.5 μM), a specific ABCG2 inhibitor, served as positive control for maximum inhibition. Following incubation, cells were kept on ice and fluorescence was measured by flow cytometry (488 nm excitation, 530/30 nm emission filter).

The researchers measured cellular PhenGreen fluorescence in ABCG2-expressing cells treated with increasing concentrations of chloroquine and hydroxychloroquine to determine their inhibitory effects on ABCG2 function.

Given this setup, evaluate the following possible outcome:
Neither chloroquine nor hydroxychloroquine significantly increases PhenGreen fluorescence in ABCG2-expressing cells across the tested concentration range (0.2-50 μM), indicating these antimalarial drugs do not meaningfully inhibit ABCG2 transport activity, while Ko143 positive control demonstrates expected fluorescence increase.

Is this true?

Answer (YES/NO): YES